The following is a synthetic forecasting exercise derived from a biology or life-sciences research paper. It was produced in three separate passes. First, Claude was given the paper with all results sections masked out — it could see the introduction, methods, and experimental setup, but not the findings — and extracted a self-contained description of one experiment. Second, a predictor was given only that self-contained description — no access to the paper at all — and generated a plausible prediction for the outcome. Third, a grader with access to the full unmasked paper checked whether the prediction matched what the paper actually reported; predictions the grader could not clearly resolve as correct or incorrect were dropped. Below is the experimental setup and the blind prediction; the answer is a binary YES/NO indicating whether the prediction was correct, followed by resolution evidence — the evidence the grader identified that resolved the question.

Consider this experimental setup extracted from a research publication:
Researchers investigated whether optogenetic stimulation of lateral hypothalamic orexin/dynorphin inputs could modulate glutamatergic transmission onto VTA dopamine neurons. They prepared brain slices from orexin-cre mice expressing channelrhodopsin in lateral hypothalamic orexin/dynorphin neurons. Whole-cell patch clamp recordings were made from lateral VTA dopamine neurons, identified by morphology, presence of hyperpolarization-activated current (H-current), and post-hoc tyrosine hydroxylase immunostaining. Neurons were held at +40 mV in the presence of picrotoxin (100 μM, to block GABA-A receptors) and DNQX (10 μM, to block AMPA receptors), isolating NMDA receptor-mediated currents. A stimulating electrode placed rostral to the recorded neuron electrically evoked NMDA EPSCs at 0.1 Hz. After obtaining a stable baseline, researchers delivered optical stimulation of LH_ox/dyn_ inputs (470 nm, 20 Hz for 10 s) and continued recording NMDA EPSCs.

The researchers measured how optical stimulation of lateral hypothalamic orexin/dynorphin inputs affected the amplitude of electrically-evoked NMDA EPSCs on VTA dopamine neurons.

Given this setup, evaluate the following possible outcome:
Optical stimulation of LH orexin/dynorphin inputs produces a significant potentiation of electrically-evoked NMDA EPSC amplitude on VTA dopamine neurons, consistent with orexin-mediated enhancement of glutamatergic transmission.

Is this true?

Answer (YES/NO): YES